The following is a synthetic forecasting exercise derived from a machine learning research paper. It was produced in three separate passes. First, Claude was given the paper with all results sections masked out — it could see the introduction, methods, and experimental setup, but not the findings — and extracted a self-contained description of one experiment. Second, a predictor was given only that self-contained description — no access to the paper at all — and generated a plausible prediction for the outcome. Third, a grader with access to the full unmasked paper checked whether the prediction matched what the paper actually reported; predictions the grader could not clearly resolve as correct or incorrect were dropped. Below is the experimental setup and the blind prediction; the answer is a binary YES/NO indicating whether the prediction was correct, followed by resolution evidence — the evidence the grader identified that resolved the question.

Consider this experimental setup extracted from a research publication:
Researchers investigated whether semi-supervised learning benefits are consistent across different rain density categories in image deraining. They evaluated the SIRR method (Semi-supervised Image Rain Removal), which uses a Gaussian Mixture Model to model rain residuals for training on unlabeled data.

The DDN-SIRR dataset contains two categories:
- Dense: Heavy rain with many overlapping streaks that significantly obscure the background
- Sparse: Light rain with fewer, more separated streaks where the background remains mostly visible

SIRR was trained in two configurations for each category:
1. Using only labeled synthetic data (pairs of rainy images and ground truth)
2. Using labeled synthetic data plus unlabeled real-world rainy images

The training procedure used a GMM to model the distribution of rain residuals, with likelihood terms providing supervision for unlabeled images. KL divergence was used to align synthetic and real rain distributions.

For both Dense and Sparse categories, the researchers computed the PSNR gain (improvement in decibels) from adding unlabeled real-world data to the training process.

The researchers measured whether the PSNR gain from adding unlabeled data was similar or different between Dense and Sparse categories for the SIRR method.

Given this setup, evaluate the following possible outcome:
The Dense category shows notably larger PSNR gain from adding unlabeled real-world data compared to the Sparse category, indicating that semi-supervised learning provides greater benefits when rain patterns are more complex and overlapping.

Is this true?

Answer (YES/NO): YES